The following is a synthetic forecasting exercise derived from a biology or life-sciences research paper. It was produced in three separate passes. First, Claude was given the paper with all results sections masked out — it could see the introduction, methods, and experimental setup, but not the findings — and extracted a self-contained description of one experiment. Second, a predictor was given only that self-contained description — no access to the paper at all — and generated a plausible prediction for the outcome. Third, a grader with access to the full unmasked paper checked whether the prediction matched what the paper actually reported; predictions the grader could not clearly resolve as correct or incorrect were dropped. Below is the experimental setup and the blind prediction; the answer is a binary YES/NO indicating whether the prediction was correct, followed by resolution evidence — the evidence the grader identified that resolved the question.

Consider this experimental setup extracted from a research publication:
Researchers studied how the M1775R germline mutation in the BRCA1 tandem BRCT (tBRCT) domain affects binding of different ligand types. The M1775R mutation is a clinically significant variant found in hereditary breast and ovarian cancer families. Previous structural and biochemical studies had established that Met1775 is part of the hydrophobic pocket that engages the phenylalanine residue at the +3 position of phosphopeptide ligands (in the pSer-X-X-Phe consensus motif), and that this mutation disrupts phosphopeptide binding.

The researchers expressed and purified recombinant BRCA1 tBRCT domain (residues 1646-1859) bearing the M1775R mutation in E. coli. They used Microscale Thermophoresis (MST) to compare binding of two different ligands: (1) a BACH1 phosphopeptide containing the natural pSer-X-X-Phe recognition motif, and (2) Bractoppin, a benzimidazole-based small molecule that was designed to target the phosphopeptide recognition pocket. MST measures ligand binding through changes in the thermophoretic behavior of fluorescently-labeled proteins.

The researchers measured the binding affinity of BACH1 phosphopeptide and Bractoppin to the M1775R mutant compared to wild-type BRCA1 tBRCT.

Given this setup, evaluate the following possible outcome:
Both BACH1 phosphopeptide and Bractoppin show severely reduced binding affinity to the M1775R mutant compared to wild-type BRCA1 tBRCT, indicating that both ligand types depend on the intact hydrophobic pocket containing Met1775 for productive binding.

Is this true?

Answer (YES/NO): NO